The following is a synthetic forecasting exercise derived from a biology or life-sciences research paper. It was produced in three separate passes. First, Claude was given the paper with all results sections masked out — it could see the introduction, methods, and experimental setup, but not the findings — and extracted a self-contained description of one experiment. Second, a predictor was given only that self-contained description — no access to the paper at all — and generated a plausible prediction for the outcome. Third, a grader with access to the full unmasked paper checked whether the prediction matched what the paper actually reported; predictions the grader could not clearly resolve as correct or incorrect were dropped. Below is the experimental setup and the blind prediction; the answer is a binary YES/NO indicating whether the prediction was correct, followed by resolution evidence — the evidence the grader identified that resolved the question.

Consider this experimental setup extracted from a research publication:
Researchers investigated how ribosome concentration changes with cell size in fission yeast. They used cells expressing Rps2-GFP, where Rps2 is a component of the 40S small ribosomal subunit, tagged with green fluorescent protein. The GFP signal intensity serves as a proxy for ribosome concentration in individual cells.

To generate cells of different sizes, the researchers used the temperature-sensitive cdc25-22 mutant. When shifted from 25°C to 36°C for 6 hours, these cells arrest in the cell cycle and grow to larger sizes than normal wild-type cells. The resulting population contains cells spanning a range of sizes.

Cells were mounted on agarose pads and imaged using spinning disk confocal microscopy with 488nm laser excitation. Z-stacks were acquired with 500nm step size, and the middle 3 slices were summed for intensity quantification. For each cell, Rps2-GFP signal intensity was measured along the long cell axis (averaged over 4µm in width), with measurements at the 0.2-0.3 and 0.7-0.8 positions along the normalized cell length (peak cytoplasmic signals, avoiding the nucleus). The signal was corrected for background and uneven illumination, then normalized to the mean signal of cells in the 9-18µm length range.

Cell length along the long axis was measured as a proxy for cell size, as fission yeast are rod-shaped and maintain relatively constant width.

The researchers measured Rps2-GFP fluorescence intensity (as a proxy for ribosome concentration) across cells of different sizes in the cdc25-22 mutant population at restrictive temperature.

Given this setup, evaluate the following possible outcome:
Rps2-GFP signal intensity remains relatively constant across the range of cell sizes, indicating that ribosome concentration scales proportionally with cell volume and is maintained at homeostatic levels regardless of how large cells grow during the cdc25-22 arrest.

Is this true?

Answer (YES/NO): NO